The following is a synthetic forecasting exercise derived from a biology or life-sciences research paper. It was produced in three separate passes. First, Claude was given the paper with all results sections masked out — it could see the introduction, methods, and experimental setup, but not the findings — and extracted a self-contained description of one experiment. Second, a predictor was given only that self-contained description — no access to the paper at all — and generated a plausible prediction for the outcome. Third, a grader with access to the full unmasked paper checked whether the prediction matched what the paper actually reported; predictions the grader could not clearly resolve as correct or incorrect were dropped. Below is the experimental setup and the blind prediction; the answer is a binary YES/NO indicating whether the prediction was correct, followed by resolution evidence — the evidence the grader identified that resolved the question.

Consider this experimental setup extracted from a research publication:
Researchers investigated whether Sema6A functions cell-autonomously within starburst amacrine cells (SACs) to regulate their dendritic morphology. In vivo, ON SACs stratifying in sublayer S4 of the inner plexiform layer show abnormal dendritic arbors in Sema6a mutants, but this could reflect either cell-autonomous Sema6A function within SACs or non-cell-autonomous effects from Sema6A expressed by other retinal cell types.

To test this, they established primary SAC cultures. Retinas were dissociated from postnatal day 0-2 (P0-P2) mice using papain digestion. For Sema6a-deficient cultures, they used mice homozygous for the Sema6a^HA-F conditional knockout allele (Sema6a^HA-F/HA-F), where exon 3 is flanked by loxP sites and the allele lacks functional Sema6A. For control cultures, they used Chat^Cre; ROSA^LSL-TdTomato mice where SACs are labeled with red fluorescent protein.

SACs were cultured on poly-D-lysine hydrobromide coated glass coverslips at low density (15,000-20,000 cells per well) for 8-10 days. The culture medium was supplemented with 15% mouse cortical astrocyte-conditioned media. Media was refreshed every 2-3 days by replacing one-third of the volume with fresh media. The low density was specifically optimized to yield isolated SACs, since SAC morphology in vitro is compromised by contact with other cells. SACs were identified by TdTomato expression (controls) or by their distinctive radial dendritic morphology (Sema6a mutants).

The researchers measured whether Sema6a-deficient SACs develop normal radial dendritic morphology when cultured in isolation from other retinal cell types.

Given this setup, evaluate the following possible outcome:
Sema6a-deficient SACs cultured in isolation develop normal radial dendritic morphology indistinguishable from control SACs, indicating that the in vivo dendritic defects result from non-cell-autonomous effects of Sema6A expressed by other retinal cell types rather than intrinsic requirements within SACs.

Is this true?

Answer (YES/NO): NO